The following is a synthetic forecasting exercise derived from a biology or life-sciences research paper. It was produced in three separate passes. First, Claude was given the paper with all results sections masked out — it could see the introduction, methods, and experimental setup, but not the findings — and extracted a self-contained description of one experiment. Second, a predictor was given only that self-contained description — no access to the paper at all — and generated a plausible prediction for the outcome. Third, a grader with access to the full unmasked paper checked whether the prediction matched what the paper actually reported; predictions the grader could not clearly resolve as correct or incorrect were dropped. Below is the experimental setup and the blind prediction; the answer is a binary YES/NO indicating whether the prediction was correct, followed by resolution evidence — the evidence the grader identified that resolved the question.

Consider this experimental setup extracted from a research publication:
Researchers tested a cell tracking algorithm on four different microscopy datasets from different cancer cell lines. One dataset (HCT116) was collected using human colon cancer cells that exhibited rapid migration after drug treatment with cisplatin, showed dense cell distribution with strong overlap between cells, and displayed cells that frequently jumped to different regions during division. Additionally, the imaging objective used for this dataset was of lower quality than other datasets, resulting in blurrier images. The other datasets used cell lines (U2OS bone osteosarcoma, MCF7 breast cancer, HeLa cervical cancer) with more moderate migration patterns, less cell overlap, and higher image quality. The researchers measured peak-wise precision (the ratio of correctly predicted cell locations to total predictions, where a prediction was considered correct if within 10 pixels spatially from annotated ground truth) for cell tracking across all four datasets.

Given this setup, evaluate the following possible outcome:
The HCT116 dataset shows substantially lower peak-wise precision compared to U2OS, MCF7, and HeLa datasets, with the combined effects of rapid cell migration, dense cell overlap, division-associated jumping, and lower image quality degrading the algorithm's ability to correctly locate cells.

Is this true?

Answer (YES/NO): YES